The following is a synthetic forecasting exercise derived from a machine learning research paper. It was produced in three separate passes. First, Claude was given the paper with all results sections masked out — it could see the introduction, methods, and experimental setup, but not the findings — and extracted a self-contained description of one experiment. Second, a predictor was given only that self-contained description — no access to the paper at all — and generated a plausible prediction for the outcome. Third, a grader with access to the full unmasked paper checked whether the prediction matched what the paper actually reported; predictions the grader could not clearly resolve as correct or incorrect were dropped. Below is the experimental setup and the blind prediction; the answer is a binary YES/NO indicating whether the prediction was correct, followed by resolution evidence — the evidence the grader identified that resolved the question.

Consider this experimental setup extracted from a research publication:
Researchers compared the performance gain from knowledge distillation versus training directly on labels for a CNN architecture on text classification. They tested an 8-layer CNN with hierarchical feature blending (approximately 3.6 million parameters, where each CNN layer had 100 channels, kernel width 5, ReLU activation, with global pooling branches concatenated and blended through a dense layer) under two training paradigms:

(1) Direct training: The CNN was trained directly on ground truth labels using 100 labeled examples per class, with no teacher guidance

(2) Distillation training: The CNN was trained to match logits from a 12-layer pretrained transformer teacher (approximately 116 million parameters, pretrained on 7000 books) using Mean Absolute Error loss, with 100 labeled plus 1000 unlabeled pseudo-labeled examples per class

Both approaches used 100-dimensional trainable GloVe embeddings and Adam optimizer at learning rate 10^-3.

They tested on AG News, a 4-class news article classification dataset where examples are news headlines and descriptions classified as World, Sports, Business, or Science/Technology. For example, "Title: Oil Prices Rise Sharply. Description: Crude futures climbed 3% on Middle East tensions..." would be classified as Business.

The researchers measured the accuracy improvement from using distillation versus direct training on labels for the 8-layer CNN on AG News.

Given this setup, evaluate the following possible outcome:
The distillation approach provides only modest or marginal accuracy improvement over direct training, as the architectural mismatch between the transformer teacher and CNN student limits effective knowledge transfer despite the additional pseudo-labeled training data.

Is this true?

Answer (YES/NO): NO